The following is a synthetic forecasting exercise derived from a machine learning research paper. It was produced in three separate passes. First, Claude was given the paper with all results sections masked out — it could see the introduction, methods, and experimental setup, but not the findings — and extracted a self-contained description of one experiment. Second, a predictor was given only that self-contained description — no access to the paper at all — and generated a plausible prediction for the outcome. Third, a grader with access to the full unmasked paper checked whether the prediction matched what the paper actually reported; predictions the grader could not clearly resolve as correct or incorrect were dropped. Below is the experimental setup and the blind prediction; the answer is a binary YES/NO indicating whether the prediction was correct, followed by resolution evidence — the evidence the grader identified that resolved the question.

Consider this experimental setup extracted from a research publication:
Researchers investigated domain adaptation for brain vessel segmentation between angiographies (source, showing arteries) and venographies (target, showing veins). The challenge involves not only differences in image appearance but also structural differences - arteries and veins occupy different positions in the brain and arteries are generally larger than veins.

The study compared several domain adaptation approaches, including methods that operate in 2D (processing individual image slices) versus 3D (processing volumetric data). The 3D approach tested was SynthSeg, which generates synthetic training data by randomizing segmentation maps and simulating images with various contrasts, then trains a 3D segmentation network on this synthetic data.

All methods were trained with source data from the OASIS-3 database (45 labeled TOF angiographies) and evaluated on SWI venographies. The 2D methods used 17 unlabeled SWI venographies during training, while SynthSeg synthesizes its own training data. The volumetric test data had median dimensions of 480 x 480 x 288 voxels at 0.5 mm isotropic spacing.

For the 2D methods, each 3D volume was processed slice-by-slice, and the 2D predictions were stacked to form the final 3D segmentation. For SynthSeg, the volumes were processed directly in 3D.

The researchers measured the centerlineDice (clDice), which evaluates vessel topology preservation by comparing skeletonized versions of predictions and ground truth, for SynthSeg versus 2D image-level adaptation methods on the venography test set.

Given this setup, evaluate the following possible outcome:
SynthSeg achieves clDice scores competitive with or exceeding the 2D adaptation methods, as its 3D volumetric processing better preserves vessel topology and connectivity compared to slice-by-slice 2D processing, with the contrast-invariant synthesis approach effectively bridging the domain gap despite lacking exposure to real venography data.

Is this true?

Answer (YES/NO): NO